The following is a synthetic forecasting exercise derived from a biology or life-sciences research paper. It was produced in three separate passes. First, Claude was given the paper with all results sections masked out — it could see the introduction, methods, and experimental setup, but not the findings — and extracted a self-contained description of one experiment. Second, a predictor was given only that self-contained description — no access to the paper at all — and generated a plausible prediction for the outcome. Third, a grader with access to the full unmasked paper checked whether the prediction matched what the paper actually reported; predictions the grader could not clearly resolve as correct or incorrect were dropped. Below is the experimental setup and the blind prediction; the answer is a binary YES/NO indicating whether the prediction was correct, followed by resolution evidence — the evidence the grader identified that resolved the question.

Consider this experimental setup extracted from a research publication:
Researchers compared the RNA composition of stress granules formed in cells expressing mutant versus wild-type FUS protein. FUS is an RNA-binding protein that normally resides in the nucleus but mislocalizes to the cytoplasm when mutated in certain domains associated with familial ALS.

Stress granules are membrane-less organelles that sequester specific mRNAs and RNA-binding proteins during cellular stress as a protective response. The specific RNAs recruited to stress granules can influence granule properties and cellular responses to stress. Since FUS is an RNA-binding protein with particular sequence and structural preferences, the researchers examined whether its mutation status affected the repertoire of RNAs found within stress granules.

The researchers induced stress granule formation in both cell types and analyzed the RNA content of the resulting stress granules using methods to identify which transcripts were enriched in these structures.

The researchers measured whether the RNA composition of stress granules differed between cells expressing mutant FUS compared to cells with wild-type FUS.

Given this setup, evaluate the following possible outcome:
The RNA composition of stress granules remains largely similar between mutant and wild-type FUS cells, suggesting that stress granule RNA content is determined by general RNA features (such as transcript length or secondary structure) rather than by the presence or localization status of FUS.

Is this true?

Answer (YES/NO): NO